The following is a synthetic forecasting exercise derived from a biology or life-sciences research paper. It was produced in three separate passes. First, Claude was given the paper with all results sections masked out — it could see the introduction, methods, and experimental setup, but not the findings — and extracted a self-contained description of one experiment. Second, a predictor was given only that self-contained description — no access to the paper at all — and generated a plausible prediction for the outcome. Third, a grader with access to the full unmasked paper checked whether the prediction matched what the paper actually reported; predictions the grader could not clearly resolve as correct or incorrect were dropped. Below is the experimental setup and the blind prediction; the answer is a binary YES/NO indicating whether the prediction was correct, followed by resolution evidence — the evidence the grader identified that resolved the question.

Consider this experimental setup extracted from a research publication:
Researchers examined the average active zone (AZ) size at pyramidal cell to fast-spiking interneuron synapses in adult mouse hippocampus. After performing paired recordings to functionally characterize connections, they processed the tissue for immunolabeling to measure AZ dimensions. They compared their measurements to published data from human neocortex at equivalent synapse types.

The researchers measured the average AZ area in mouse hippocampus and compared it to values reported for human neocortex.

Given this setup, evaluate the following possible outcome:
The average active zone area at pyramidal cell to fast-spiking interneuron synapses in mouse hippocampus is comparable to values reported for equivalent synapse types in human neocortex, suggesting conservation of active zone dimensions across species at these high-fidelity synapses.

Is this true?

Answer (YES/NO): YES